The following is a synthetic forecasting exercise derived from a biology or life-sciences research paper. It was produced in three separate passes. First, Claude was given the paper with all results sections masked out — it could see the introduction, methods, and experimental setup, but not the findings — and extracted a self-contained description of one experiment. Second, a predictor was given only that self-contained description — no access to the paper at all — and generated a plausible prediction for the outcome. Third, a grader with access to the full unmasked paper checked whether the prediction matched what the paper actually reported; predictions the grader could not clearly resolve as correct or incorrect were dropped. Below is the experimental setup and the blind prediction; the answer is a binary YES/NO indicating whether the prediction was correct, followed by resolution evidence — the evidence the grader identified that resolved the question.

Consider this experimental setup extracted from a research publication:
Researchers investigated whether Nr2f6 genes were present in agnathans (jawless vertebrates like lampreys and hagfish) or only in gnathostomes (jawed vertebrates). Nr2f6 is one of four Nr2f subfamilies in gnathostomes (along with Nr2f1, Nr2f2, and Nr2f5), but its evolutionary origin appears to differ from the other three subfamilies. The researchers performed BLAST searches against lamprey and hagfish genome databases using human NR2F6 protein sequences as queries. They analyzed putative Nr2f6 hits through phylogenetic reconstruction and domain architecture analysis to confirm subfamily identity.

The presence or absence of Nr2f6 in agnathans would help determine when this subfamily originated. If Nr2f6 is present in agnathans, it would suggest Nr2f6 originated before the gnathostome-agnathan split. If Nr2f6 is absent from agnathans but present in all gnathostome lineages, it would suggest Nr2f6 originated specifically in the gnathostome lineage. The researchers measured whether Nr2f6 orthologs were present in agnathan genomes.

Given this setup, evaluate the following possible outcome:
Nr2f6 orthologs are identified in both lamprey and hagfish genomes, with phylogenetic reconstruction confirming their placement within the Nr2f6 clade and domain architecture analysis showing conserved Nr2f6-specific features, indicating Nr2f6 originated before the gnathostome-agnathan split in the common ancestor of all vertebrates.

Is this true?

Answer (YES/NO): NO